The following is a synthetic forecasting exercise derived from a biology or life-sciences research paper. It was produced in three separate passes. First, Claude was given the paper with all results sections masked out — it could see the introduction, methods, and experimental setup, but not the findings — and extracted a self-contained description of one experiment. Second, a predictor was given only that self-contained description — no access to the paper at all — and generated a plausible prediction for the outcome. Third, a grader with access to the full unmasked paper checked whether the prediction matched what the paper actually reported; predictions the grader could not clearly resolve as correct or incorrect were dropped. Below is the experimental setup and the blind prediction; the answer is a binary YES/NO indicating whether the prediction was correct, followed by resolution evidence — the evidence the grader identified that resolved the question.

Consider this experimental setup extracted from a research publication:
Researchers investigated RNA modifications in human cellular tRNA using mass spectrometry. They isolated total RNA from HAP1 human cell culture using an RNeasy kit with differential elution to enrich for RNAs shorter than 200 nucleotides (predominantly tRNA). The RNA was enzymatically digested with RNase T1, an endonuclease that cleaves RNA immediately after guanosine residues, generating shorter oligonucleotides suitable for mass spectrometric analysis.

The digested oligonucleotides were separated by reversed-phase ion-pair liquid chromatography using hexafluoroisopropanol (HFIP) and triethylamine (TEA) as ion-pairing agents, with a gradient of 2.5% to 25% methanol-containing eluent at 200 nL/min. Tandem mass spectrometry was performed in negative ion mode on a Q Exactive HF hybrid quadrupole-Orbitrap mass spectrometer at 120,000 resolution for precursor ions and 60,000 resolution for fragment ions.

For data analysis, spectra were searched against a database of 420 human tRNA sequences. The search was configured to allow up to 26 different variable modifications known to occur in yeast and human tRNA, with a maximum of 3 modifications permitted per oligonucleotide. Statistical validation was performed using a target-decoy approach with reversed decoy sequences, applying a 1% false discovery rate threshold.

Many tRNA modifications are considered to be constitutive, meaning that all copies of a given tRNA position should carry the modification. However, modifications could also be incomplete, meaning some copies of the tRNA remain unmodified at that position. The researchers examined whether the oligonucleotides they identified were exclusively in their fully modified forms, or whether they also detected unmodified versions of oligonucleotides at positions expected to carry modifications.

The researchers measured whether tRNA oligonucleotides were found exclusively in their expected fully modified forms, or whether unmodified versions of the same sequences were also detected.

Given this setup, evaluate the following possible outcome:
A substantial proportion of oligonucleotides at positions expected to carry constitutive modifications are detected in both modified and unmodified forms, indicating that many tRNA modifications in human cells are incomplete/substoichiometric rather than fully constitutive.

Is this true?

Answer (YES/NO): YES